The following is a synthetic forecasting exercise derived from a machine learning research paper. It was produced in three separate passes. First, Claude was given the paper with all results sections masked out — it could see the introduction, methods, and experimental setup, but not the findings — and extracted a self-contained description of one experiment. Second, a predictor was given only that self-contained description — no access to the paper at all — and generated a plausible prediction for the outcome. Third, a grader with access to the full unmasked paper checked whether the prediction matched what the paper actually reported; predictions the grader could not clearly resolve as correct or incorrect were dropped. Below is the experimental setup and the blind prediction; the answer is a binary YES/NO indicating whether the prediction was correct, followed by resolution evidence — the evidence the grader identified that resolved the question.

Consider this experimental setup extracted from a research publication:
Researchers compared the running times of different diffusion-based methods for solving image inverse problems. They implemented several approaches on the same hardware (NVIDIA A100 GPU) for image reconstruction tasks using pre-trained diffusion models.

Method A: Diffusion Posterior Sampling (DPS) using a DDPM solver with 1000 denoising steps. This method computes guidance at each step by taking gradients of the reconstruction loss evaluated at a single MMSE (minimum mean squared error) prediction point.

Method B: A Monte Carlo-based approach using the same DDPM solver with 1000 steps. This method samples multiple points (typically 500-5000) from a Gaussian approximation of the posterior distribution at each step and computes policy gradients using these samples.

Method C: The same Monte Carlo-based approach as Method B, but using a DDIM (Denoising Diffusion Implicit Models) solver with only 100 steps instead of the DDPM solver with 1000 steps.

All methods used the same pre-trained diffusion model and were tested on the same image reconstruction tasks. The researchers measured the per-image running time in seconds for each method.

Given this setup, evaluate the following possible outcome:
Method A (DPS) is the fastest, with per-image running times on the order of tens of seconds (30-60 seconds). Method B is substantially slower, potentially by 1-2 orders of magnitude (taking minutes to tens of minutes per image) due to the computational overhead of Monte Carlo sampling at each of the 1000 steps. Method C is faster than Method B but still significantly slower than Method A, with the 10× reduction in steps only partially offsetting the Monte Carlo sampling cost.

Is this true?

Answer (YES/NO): NO